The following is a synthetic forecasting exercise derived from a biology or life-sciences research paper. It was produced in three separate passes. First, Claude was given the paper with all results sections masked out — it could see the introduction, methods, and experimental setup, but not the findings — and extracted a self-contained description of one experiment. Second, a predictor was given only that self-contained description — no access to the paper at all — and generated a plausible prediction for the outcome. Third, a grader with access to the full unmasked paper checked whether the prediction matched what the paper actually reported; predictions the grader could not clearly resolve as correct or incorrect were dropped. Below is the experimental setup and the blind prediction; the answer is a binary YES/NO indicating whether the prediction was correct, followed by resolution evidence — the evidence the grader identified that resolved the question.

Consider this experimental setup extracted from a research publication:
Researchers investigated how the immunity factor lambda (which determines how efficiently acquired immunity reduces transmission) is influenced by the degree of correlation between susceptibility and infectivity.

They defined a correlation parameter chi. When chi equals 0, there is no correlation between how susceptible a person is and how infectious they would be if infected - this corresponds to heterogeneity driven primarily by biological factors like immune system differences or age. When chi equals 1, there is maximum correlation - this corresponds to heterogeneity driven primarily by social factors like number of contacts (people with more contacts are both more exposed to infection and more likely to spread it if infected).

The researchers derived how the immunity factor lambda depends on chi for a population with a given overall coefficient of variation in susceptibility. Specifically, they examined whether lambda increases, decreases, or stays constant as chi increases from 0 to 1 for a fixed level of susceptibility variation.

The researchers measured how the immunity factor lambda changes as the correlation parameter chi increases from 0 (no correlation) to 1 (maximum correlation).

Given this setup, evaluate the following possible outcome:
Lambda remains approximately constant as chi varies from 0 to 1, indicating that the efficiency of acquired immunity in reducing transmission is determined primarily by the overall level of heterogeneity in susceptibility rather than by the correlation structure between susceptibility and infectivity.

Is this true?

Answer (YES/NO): NO